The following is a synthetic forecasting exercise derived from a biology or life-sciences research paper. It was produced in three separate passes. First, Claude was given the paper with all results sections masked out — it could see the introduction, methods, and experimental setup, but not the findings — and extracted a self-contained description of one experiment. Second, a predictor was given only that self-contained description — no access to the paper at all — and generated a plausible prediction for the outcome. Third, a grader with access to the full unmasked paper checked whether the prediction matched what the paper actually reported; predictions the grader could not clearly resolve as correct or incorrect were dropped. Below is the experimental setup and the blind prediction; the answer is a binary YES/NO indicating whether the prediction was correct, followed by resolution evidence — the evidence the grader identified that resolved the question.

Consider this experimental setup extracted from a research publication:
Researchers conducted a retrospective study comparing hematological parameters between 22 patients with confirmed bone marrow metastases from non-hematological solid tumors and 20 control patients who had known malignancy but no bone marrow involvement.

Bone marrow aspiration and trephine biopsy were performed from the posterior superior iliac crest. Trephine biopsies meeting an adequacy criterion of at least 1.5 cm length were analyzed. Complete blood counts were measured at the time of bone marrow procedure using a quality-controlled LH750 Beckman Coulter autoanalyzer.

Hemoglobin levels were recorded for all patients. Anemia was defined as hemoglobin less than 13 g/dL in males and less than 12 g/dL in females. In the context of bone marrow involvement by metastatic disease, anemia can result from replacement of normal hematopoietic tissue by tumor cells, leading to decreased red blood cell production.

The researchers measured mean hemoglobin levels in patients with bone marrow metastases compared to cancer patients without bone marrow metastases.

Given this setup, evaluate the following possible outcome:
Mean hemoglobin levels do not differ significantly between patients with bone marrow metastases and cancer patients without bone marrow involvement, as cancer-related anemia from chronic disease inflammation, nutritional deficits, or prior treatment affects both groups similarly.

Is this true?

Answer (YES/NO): YES